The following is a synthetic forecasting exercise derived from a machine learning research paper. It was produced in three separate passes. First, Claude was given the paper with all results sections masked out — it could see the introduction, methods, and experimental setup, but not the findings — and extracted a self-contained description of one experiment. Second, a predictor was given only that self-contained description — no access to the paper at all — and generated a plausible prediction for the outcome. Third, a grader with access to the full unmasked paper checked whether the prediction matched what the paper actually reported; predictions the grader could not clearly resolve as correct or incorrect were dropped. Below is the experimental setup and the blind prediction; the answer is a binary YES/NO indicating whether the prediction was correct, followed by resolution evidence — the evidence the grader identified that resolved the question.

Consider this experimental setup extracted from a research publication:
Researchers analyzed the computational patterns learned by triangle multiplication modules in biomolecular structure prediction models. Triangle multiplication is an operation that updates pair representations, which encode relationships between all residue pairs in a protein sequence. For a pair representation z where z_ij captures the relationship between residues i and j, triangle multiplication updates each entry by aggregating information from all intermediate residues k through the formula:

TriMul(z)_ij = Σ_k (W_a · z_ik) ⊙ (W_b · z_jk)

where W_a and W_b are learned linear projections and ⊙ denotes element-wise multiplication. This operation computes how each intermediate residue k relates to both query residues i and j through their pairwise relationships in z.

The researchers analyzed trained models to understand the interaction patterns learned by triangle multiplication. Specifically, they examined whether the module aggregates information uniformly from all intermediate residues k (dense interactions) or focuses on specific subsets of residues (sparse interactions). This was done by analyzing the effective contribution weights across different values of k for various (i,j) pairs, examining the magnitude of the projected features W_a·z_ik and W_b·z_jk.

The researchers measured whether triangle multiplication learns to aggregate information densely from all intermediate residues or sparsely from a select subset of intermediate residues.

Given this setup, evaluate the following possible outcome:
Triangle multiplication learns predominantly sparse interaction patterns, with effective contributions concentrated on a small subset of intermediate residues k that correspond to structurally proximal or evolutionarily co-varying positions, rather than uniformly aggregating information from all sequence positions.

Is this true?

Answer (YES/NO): NO